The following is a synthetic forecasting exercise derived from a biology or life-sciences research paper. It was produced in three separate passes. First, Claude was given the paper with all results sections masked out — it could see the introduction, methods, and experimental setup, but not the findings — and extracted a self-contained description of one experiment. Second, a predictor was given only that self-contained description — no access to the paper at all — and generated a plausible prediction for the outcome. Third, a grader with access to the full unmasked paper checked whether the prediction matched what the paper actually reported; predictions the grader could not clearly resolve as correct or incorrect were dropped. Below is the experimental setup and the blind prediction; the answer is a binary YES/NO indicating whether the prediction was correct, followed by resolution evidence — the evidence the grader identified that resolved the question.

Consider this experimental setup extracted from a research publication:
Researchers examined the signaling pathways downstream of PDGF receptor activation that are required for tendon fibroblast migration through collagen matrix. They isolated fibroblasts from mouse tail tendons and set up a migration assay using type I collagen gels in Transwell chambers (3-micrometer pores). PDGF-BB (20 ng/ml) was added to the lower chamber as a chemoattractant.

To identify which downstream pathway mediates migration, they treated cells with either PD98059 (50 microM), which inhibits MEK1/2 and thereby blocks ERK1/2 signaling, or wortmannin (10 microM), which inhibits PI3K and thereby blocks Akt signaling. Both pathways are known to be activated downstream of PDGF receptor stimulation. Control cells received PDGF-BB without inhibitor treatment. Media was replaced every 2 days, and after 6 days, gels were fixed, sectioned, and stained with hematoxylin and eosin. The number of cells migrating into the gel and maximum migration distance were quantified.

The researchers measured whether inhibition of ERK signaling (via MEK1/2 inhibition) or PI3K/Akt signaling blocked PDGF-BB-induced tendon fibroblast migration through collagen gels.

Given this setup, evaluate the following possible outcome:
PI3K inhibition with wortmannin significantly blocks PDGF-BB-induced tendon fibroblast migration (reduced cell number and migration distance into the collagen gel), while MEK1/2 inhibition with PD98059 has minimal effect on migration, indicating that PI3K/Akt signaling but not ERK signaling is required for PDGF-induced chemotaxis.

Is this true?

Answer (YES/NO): NO